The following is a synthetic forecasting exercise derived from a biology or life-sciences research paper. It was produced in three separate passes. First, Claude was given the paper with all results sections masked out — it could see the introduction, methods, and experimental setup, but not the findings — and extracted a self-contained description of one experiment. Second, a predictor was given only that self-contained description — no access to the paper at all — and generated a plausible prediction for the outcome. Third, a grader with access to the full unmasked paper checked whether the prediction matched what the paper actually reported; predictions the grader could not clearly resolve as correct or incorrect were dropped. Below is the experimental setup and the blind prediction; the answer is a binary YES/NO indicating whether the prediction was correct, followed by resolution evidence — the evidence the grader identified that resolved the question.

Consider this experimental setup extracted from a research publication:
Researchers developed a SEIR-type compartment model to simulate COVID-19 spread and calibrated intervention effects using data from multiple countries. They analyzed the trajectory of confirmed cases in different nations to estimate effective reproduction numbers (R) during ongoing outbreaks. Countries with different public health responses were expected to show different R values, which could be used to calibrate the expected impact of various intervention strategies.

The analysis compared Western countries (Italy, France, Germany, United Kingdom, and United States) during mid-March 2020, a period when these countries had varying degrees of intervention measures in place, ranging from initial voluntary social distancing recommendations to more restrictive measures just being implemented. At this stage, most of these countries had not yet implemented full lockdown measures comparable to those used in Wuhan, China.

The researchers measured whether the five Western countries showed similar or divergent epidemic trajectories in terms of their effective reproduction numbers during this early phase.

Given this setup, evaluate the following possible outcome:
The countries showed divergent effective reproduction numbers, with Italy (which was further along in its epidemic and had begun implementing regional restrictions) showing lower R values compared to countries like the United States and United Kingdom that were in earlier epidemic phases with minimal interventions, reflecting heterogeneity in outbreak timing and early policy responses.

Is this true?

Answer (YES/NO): NO